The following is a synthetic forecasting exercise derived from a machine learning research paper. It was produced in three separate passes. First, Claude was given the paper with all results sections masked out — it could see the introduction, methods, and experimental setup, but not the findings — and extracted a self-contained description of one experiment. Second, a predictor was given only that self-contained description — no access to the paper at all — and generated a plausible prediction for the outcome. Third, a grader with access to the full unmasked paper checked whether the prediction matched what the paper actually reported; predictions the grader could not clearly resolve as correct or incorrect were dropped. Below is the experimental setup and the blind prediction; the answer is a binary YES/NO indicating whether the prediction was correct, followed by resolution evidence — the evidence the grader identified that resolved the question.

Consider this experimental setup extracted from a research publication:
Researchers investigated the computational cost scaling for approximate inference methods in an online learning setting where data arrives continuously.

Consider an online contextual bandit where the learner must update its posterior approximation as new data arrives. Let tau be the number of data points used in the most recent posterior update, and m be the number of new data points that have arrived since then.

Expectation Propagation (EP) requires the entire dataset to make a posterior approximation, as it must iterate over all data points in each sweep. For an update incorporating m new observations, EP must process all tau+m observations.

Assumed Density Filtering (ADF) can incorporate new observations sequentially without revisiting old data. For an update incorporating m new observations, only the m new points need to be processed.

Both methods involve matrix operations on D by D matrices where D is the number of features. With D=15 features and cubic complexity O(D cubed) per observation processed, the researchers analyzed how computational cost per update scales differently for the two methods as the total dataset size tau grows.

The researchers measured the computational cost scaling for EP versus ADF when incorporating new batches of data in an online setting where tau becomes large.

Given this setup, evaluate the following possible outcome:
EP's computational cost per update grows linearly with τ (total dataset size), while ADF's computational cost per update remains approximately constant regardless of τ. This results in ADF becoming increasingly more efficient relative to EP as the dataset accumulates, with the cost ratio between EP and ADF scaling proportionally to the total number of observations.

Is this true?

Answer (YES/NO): YES